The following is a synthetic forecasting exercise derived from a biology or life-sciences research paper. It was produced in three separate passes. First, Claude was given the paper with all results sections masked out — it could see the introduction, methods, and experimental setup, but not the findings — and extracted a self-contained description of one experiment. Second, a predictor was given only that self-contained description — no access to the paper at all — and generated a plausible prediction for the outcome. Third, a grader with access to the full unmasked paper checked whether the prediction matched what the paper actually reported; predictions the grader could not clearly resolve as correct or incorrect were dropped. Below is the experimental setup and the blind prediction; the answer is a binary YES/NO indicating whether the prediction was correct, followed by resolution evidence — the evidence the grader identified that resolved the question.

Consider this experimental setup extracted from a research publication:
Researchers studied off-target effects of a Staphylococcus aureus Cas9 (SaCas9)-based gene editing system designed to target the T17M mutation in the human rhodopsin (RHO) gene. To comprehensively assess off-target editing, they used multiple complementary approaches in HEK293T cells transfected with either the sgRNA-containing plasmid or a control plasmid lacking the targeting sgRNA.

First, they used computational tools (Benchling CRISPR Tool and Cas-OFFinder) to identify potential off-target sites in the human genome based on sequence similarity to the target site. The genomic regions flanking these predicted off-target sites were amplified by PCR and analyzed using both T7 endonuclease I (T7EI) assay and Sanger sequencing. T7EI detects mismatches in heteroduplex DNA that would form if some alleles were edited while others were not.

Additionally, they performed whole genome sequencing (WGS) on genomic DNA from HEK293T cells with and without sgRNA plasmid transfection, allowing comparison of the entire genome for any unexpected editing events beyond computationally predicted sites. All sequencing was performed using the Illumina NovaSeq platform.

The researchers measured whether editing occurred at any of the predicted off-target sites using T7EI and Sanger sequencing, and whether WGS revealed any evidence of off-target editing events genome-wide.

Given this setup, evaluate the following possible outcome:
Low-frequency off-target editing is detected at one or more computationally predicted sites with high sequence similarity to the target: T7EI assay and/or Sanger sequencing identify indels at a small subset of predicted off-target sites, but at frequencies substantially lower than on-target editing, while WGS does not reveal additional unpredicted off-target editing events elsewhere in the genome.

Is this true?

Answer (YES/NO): NO